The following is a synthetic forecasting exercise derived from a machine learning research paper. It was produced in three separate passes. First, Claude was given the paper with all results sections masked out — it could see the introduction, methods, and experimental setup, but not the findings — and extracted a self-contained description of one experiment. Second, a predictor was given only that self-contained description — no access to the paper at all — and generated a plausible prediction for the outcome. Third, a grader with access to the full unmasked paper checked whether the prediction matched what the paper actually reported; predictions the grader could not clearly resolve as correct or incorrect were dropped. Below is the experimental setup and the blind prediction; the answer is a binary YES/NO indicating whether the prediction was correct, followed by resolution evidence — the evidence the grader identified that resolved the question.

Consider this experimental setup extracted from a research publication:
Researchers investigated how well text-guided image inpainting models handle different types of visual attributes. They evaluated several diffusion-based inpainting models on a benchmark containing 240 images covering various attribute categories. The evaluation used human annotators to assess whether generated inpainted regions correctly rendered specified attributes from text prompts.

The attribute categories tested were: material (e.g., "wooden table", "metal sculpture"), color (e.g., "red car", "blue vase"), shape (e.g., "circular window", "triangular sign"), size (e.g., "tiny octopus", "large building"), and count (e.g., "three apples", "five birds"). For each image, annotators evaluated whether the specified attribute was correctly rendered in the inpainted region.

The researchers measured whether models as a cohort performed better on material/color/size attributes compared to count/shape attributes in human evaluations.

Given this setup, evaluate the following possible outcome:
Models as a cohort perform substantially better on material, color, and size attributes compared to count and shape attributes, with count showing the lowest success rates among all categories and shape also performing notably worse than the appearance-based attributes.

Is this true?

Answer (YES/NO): YES